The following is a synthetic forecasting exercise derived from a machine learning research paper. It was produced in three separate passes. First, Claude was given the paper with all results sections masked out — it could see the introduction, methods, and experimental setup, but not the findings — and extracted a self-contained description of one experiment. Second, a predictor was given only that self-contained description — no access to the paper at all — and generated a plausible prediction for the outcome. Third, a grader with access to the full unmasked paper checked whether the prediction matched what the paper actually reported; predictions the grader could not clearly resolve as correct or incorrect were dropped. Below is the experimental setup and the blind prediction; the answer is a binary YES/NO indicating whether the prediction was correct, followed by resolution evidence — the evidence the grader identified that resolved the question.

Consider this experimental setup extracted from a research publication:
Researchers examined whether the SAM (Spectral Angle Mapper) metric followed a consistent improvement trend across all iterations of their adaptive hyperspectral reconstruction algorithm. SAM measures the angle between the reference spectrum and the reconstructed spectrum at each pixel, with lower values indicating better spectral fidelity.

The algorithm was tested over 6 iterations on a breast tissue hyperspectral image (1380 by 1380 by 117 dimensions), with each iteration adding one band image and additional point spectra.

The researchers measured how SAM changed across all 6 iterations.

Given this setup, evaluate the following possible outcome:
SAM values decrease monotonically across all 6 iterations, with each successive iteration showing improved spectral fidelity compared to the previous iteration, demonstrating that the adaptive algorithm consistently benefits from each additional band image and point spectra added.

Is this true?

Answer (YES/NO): YES